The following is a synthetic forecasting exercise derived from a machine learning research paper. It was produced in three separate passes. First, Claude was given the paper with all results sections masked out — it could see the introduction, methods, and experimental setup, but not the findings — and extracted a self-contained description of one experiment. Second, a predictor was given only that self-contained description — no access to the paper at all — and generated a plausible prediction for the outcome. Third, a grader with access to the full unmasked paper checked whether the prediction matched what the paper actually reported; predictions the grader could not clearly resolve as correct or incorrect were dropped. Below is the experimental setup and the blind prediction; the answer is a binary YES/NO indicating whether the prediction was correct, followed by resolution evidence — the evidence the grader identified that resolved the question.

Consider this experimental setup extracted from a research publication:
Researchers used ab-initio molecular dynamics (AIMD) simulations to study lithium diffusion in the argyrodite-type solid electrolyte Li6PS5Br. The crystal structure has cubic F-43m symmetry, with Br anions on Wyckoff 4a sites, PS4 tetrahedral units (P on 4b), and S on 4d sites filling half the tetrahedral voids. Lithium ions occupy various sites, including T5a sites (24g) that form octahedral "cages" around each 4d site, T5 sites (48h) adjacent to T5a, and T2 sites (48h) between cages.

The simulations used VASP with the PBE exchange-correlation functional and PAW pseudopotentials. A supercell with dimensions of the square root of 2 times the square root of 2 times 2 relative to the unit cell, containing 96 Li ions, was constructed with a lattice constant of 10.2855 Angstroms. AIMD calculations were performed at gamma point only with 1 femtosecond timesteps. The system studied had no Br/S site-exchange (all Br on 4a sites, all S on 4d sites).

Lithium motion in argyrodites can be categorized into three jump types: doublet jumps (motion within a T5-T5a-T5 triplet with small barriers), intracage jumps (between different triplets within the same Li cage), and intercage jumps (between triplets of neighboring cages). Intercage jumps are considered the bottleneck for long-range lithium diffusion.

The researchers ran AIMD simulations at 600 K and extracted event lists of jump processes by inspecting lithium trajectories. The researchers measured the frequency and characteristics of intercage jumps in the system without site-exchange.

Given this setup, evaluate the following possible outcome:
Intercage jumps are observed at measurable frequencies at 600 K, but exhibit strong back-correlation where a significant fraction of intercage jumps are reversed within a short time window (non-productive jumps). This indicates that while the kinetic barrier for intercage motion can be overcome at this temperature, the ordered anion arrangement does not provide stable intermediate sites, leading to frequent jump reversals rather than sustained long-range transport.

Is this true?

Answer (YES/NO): NO